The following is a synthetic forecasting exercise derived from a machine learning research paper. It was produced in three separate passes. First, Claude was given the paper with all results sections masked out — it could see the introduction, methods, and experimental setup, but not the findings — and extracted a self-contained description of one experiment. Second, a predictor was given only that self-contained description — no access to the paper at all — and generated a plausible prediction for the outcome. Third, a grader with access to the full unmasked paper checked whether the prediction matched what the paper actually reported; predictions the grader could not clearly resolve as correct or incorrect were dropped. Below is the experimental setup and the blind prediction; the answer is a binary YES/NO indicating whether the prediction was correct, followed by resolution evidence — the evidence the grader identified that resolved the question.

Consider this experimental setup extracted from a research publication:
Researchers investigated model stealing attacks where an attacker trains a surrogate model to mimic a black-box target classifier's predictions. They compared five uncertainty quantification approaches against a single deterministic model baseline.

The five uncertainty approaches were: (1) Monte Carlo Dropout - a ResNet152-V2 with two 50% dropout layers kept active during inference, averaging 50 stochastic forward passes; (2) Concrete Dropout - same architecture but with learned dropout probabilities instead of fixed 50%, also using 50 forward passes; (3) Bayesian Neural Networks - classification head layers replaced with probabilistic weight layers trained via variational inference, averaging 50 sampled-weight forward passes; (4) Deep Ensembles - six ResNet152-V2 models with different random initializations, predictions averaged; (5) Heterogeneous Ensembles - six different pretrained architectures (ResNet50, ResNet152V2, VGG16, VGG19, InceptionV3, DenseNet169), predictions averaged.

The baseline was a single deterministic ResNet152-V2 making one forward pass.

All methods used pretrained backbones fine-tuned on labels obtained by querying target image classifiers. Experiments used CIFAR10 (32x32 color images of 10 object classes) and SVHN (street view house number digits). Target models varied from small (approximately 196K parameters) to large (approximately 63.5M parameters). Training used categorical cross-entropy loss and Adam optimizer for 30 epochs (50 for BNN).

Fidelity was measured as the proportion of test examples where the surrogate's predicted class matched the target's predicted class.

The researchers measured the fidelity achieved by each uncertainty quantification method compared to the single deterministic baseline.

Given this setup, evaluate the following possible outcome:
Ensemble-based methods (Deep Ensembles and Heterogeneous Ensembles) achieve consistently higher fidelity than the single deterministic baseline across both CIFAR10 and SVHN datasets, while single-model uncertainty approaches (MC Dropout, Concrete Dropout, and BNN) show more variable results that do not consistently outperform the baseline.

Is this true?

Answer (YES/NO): NO